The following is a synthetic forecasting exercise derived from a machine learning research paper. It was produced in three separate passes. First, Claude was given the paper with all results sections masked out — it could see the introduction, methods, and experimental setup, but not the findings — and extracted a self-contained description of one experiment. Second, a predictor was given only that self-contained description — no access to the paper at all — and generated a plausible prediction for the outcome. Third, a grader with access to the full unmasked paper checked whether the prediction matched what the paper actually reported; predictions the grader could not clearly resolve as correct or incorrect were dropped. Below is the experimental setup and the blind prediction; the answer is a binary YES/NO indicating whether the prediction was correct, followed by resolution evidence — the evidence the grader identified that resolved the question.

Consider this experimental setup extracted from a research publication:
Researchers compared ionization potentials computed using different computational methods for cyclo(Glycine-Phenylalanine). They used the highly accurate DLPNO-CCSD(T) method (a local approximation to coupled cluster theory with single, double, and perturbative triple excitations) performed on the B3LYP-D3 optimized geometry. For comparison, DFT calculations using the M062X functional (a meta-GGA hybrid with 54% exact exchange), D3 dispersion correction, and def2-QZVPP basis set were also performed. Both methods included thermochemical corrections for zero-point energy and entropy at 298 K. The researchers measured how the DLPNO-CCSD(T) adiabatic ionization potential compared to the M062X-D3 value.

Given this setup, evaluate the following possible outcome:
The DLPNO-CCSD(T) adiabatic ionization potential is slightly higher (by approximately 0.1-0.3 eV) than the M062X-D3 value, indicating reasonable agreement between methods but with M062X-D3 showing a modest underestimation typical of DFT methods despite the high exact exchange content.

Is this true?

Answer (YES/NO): YES